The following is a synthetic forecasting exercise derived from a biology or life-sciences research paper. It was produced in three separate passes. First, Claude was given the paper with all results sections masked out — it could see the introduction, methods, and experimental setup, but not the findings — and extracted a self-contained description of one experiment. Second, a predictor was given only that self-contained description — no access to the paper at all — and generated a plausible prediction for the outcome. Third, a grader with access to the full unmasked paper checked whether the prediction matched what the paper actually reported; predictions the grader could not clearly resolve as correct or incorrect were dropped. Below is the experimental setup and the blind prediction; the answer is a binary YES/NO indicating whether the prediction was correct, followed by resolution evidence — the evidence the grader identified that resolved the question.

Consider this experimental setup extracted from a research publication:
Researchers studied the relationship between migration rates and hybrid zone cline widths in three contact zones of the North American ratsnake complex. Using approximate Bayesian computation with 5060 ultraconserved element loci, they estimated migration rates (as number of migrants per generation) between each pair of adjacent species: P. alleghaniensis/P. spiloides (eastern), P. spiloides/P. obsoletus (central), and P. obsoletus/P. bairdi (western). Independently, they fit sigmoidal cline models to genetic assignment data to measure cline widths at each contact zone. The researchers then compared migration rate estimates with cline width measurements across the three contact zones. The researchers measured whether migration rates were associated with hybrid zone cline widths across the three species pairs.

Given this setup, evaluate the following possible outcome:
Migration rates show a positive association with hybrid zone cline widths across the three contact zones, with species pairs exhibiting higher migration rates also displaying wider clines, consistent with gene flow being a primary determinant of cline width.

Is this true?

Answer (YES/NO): YES